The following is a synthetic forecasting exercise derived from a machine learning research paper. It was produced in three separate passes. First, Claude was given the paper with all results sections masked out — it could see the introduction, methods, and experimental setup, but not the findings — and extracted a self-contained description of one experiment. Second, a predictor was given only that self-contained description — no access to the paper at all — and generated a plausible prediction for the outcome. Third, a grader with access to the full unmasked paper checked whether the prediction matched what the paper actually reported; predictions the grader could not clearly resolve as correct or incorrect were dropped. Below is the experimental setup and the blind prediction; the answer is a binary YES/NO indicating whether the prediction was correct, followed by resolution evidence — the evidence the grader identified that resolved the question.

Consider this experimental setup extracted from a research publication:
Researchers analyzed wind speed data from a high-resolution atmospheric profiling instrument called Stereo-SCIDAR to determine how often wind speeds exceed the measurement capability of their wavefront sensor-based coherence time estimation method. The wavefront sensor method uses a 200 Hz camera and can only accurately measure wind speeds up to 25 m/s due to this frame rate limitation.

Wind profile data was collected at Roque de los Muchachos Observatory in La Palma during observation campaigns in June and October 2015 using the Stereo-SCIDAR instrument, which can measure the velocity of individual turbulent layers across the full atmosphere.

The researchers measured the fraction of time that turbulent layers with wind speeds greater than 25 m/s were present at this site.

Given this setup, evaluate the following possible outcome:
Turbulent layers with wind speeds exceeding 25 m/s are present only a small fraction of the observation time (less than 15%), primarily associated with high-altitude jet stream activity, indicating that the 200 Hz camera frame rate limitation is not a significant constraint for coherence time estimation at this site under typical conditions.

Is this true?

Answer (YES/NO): NO